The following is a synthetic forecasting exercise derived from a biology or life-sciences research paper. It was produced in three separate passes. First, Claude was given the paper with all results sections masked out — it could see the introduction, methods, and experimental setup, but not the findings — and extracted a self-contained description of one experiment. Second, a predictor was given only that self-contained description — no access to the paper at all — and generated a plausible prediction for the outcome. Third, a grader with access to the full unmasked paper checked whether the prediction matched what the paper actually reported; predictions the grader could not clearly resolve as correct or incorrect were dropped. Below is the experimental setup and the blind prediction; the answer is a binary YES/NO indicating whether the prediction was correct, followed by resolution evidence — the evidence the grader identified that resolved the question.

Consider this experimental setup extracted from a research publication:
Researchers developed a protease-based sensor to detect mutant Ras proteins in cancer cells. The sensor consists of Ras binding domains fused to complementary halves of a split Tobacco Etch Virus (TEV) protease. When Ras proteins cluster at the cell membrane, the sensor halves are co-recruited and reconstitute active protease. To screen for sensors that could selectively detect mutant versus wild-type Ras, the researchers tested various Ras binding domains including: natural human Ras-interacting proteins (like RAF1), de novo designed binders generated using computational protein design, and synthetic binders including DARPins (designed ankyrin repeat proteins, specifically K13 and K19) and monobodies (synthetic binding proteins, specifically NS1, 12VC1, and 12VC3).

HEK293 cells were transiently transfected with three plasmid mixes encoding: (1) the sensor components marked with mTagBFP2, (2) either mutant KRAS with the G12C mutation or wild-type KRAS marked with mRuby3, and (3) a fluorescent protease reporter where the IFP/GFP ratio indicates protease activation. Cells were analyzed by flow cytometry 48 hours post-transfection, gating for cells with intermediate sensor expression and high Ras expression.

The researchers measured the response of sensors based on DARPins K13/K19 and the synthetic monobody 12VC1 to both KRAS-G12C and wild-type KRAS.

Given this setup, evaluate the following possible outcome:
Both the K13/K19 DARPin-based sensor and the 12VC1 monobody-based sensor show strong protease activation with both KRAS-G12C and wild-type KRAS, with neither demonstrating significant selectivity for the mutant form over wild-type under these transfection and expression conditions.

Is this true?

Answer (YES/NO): NO